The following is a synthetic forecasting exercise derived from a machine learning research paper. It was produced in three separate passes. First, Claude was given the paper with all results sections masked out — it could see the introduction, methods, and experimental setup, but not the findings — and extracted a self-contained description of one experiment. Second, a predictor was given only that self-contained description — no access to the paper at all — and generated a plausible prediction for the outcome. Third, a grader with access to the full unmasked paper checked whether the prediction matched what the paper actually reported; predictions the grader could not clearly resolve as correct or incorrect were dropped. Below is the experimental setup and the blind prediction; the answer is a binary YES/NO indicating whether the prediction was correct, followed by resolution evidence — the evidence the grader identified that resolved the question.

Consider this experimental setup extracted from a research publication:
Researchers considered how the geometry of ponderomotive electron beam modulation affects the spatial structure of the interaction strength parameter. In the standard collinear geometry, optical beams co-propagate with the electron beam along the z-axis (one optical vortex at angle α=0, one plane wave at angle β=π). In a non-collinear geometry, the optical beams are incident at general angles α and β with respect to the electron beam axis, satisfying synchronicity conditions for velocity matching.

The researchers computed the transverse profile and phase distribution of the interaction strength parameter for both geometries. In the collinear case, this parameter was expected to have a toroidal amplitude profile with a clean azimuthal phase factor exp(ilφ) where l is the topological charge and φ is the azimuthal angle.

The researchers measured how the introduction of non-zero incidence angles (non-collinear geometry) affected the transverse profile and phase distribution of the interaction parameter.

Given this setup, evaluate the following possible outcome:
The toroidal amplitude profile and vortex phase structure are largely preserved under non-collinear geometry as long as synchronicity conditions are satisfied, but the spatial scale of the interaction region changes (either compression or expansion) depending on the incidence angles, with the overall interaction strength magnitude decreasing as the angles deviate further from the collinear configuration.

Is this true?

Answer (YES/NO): NO